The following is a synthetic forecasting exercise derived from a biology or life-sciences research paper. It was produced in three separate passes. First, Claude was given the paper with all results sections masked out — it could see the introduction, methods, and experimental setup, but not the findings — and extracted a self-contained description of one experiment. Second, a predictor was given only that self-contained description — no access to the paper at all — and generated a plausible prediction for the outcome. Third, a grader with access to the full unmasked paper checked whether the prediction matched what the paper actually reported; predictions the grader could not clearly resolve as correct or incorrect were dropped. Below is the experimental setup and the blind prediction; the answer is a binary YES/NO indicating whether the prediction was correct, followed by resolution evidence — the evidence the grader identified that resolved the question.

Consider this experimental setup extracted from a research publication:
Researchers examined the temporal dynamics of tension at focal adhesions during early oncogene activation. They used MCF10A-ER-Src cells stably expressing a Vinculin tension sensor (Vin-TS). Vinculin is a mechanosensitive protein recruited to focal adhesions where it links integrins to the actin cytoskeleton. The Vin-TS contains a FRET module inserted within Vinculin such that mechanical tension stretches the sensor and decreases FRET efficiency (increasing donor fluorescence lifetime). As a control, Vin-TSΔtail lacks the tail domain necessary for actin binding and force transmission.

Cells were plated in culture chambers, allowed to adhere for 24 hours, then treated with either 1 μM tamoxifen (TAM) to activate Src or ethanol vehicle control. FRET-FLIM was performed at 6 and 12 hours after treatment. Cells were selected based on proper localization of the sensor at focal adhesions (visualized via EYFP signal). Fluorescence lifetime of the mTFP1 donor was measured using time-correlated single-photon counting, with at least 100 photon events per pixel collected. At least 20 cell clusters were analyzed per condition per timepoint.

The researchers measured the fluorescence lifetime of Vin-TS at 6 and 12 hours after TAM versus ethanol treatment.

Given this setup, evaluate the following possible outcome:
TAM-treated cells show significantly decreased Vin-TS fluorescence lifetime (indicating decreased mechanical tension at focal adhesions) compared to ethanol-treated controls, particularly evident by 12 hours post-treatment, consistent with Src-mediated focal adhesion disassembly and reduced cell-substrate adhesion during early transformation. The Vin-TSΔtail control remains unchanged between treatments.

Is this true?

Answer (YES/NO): NO